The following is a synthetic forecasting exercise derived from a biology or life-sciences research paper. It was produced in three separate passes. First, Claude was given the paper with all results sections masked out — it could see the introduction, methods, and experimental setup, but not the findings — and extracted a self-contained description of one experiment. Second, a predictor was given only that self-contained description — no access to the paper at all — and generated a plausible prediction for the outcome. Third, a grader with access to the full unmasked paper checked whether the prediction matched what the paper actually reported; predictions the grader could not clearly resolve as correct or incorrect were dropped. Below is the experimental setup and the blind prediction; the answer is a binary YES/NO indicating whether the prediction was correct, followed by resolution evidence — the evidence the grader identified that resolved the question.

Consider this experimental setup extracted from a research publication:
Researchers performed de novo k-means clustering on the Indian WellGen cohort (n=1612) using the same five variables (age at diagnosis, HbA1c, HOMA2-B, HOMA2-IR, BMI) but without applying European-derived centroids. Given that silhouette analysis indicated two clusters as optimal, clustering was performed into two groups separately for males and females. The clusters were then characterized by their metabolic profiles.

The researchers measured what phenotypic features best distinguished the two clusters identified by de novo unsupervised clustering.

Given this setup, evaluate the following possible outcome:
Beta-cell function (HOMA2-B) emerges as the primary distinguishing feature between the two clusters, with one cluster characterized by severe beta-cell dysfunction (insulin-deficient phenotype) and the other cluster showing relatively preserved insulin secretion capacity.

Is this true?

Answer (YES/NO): NO